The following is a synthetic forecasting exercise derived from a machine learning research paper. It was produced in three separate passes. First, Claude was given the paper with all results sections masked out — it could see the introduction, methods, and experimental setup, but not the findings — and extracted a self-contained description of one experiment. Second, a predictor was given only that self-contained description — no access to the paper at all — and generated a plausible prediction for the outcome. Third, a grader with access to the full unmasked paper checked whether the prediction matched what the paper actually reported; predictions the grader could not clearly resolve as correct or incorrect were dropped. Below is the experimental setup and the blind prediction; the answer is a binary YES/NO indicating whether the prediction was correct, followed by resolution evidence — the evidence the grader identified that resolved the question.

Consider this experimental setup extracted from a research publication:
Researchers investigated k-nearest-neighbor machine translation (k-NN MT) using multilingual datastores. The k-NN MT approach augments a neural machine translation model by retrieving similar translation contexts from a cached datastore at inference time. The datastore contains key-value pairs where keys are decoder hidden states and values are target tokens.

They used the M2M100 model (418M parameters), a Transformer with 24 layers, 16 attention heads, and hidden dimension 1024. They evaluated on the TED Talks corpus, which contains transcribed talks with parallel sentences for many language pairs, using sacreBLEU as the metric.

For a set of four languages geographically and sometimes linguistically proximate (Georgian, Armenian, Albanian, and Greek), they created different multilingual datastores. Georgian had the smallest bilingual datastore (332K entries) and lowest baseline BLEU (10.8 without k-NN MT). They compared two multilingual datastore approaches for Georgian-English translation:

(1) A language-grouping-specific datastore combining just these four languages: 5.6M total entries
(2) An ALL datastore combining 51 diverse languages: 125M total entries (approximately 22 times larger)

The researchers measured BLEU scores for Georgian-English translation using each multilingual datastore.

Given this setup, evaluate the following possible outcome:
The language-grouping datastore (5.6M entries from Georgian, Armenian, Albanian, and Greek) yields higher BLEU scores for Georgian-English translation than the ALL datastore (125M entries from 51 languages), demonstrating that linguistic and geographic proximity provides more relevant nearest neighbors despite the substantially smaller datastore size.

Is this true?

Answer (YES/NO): NO